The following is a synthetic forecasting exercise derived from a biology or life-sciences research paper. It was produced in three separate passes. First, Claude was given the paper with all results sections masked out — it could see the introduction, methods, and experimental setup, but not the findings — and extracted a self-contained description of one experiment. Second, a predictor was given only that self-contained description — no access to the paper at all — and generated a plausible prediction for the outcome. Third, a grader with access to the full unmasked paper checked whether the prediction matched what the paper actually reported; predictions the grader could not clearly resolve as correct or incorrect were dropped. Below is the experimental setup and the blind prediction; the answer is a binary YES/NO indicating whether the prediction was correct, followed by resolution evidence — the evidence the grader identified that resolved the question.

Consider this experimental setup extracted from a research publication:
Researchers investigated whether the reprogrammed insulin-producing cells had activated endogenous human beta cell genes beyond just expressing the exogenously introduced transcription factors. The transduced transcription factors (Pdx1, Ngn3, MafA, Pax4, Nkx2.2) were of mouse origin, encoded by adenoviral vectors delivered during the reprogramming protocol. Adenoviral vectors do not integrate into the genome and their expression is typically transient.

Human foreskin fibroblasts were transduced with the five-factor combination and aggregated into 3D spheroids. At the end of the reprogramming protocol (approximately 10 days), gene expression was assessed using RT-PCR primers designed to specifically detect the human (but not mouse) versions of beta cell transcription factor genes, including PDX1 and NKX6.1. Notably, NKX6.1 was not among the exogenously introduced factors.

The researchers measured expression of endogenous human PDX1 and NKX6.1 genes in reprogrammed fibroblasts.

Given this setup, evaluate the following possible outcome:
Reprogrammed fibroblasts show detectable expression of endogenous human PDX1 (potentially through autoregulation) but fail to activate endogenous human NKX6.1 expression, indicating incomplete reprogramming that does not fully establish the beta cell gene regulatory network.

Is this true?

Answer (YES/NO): NO